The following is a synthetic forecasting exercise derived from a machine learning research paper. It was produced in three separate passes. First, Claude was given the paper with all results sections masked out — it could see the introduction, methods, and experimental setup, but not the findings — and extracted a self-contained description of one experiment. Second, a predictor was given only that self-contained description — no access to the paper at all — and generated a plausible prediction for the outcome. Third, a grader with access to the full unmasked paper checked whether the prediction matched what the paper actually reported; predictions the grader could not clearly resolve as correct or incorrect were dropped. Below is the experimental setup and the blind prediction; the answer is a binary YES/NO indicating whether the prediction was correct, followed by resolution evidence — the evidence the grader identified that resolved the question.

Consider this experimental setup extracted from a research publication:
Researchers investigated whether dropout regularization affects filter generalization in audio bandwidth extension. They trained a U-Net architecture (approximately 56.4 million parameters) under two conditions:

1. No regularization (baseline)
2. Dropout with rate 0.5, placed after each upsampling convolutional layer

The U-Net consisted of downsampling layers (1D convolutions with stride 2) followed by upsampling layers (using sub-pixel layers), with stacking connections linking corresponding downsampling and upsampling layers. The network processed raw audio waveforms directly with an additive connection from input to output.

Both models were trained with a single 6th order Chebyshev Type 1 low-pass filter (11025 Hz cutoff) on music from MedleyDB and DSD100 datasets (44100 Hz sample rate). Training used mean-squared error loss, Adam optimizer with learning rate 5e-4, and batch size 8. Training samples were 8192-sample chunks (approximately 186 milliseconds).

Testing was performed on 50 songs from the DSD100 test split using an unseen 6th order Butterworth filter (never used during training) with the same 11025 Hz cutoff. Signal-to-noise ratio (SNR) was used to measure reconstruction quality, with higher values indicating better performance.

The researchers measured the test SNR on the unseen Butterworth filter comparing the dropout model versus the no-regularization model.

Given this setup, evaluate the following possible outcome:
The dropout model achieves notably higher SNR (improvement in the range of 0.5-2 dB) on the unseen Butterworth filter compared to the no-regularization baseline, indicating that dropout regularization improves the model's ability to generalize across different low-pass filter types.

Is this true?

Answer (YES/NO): NO